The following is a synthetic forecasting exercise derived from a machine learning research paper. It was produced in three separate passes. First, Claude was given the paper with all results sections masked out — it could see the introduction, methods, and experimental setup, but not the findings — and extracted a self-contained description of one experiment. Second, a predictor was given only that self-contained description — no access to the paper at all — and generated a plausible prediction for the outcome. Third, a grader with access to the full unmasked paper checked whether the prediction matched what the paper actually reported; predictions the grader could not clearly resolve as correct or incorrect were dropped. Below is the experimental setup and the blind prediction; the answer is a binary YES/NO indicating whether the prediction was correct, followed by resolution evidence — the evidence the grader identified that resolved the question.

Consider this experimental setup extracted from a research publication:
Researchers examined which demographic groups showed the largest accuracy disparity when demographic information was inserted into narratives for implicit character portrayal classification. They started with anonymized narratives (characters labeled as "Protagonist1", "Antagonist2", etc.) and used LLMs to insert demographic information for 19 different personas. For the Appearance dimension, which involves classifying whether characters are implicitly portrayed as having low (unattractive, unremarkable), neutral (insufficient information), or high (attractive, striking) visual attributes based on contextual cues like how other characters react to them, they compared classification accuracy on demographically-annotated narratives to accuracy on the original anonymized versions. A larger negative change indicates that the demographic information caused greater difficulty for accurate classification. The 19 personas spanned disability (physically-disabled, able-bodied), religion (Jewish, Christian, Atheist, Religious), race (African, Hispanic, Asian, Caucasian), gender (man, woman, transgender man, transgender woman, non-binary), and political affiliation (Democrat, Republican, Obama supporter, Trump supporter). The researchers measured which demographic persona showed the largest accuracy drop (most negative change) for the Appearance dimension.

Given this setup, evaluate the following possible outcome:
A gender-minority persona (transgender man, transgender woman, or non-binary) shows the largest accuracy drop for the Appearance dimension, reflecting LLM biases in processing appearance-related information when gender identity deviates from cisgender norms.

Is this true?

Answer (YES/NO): NO